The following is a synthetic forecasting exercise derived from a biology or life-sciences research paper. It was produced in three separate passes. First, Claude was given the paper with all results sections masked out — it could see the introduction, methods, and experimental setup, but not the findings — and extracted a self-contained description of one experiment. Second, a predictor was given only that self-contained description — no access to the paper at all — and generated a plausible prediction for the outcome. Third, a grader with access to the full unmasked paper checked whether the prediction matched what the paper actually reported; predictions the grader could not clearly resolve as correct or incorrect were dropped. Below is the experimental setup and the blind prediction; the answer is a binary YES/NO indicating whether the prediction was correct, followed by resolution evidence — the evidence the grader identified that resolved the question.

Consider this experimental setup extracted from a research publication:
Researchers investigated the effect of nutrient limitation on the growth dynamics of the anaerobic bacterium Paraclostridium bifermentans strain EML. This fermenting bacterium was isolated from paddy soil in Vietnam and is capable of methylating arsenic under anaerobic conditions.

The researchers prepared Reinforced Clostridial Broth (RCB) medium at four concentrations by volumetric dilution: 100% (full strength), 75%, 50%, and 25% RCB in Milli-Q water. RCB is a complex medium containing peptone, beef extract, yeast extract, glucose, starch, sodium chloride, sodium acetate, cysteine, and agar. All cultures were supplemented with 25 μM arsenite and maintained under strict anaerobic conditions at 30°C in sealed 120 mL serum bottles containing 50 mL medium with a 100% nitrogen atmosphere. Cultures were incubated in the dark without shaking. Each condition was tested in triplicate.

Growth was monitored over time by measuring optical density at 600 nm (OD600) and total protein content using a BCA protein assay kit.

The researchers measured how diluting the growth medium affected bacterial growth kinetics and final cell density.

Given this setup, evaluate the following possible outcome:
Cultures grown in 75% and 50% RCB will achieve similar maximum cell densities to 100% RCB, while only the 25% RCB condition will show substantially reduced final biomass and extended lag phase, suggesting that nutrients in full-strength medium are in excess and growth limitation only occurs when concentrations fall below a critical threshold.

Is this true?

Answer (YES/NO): NO